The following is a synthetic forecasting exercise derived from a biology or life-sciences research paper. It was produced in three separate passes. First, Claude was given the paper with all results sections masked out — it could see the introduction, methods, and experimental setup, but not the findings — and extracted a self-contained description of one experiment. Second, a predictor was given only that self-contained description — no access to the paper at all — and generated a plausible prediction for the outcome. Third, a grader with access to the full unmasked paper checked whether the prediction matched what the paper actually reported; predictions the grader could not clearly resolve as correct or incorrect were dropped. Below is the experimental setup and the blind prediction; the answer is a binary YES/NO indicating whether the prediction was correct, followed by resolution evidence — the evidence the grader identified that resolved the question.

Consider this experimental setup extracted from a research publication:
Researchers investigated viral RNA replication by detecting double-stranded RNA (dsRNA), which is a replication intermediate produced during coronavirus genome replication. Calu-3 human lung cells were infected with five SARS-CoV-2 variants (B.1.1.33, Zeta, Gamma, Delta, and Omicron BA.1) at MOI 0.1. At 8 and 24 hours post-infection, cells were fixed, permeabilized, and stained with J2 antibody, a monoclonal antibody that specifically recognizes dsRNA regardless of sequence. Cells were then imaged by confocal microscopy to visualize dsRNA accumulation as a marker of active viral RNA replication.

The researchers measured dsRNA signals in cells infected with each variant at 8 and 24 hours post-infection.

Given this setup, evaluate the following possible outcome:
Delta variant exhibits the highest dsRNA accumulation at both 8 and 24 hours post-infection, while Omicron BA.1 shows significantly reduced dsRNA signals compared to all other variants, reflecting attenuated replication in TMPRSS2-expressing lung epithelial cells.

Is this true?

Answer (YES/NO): NO